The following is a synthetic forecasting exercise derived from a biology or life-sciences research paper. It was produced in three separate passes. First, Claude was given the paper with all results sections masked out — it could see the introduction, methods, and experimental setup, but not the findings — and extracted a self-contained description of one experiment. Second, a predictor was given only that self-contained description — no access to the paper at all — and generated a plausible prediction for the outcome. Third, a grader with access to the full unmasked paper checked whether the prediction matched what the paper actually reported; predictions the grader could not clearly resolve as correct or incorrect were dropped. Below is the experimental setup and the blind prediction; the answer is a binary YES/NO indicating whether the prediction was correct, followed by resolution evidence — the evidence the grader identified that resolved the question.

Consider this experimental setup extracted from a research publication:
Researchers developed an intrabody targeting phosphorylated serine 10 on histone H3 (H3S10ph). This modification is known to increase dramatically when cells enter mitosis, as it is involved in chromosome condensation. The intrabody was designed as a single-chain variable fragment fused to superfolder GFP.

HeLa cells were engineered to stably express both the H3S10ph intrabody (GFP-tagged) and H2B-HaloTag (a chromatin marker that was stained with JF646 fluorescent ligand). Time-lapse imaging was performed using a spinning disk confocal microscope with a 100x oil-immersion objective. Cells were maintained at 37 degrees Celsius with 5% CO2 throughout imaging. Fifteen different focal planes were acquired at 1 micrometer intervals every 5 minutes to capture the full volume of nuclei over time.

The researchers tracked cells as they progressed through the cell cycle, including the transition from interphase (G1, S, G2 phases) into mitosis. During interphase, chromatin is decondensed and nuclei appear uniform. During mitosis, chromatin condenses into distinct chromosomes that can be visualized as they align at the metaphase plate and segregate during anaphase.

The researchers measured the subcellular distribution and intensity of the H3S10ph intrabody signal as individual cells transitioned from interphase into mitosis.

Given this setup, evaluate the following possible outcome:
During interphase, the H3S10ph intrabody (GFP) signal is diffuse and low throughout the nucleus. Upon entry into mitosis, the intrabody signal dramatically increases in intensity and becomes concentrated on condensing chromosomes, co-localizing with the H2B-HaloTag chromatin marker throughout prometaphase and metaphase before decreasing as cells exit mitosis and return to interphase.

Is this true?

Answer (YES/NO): YES